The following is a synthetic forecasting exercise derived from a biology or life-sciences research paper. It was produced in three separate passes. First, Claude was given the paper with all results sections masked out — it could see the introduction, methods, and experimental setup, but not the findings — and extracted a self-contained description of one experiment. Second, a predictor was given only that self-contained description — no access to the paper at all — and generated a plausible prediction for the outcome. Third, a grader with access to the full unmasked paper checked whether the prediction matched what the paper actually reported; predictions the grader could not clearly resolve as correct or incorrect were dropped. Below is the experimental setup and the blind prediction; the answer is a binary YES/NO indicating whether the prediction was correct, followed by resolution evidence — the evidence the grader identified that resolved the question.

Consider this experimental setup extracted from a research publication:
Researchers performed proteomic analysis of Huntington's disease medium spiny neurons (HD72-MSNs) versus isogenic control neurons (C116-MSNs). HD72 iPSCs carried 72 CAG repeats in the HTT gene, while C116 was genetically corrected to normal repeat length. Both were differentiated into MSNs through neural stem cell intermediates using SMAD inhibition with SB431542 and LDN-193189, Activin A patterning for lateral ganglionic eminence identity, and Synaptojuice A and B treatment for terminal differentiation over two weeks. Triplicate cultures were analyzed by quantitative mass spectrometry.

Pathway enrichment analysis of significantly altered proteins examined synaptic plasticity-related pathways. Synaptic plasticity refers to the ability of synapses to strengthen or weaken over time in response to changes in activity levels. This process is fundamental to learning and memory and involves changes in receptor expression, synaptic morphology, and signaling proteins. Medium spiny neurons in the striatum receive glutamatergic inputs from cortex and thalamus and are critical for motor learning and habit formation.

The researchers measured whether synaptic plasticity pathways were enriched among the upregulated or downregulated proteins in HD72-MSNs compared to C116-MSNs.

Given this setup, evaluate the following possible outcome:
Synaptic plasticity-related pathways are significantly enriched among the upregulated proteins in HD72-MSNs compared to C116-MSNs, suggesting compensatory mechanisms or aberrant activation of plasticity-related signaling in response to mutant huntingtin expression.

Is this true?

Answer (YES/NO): NO